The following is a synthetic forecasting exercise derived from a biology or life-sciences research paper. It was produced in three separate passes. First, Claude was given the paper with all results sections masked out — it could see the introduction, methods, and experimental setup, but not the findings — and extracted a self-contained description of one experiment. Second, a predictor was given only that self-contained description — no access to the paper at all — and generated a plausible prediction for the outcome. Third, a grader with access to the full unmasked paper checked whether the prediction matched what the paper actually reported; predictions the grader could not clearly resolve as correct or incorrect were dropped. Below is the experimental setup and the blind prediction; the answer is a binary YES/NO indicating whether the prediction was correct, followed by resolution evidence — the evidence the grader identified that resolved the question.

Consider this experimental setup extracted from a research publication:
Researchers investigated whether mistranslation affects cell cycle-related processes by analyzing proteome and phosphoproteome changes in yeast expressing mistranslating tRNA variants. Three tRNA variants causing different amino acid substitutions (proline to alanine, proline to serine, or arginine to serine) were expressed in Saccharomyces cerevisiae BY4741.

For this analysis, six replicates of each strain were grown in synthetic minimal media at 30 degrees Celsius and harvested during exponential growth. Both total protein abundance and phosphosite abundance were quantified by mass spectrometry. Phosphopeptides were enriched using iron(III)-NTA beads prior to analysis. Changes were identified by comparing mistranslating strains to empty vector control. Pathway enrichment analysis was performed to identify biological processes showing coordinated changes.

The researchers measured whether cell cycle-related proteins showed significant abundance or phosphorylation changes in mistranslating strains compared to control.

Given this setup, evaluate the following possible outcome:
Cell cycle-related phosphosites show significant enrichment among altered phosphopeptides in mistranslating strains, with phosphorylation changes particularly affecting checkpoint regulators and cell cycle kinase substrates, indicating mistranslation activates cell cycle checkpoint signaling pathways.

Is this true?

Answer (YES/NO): NO